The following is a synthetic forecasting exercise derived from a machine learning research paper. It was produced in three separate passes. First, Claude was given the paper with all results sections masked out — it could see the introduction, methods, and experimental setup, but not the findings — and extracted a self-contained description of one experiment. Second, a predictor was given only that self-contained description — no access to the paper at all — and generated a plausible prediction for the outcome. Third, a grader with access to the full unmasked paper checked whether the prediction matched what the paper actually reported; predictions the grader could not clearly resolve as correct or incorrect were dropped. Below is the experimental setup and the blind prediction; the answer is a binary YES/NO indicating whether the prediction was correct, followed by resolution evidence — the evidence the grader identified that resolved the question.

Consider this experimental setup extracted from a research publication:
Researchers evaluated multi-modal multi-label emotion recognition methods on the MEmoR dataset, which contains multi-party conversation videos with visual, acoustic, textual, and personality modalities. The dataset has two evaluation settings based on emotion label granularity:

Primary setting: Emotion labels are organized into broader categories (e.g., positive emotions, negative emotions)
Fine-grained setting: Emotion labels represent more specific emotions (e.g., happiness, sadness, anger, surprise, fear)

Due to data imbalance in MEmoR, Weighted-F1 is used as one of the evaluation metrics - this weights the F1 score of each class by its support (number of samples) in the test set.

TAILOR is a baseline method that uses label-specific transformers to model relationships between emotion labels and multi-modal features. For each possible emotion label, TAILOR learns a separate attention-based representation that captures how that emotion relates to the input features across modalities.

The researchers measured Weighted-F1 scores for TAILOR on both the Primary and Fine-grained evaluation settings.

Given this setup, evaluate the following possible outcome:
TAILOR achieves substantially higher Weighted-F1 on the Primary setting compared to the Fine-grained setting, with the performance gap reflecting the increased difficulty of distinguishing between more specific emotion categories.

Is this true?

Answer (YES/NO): NO